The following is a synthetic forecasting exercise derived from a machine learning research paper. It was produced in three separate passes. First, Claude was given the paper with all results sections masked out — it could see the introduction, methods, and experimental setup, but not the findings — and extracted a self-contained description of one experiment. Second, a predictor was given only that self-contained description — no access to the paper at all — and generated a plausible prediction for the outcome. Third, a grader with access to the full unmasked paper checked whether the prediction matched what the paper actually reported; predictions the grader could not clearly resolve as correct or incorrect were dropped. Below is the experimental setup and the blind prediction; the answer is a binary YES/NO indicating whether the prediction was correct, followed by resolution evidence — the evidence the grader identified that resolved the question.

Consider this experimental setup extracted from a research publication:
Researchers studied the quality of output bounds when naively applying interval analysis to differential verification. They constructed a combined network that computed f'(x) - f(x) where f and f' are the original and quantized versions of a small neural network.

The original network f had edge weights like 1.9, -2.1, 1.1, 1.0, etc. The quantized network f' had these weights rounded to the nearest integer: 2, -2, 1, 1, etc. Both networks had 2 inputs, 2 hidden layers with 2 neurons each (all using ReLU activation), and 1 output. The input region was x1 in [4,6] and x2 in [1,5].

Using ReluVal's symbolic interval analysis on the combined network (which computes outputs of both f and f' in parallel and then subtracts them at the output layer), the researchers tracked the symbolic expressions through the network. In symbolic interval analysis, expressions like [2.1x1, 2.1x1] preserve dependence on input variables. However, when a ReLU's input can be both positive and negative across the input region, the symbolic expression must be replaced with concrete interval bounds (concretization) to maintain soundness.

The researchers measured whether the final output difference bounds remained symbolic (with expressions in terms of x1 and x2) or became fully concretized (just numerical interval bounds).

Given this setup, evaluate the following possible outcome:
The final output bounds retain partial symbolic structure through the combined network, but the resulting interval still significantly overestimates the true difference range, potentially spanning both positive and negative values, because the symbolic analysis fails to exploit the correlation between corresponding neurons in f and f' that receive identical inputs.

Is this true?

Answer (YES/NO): NO